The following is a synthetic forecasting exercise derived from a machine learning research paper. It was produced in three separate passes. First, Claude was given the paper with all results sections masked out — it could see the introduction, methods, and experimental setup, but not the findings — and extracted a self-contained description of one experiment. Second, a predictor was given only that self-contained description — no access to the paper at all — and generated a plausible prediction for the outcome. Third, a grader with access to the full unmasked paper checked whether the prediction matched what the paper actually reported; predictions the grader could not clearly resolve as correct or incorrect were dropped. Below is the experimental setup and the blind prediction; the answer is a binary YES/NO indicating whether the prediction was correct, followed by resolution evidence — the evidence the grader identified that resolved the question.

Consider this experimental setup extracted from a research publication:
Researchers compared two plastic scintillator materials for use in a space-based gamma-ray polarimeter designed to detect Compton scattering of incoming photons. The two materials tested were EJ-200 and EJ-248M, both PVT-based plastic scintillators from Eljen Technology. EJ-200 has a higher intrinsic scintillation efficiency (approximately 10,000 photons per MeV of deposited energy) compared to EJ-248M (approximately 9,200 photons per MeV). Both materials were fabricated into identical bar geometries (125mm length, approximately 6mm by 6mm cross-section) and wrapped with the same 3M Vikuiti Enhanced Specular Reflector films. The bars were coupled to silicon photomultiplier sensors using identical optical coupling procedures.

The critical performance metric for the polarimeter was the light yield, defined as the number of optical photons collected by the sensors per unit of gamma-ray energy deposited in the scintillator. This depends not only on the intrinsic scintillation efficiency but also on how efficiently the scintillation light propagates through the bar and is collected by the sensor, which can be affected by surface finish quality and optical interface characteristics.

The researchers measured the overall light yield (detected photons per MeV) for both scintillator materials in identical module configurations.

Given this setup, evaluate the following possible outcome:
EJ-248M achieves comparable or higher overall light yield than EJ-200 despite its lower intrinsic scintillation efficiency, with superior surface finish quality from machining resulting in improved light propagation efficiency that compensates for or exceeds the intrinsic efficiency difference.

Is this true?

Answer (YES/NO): YES